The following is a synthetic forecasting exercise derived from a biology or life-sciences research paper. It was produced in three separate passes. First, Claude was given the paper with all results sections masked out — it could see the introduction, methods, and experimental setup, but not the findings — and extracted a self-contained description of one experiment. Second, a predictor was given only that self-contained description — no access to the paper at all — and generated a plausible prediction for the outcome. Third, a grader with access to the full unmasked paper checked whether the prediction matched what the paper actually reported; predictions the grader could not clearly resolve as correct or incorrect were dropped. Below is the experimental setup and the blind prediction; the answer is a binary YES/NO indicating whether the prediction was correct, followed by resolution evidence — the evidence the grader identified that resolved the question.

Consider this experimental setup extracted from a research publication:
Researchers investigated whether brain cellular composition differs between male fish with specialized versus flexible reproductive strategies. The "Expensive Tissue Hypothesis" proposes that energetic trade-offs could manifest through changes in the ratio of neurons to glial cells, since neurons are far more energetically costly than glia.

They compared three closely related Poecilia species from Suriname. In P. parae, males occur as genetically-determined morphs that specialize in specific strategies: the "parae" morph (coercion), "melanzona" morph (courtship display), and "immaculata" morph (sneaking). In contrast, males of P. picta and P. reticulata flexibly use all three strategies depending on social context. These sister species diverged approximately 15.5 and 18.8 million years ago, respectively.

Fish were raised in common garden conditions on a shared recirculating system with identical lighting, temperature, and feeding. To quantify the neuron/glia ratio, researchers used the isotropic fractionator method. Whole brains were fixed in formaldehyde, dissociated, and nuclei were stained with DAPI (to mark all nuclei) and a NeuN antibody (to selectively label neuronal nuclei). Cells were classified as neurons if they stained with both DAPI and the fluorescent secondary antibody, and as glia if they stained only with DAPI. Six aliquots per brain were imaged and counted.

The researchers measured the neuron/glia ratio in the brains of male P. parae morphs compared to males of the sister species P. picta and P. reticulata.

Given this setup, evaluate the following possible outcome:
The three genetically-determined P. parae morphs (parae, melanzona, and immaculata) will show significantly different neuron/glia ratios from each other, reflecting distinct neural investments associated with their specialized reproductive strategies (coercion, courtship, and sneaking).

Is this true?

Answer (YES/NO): NO